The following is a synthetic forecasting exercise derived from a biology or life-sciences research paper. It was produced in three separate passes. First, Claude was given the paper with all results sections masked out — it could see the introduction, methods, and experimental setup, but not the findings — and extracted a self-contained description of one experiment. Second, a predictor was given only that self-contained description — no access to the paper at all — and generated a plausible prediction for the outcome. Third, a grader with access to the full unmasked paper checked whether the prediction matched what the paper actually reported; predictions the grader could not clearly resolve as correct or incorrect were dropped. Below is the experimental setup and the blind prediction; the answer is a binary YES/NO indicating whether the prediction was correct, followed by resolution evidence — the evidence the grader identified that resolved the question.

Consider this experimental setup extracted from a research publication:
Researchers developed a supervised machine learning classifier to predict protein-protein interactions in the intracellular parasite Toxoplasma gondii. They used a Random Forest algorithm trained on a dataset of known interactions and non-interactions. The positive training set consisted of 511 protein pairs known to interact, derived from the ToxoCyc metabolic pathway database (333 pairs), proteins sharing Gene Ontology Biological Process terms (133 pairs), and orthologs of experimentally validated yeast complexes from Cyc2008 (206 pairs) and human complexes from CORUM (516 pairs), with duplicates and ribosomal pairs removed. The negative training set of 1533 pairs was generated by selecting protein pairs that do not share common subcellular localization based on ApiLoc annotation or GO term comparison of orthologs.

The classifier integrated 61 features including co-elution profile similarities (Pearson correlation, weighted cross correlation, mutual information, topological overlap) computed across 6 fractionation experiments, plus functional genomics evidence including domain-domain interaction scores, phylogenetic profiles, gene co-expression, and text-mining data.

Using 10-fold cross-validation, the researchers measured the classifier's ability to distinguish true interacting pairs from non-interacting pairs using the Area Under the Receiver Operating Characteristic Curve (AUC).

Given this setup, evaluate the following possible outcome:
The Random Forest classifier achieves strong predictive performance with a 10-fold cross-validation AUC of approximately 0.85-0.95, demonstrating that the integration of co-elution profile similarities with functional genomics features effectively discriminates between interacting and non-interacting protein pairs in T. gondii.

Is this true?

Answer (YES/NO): NO